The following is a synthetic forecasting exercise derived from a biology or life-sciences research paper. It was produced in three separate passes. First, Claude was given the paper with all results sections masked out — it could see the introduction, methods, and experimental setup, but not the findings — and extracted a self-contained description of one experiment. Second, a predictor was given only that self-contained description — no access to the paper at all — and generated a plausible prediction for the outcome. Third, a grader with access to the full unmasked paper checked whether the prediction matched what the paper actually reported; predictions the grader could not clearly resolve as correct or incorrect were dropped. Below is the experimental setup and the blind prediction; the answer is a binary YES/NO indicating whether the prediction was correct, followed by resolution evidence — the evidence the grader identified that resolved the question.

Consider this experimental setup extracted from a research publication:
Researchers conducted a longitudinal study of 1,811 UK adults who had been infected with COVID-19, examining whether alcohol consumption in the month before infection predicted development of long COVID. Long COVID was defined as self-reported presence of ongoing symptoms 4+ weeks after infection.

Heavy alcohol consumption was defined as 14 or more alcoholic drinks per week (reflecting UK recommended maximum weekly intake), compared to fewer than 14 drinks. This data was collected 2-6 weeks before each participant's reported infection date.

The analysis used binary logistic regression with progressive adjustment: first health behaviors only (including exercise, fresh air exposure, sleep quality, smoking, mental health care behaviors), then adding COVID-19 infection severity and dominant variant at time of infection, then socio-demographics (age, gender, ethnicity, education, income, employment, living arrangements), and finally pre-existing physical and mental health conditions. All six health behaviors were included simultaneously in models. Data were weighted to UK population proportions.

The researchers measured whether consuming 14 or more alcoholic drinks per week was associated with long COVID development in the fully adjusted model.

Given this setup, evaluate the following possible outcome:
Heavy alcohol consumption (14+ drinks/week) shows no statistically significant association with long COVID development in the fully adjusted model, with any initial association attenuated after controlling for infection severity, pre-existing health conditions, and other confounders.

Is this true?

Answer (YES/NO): NO